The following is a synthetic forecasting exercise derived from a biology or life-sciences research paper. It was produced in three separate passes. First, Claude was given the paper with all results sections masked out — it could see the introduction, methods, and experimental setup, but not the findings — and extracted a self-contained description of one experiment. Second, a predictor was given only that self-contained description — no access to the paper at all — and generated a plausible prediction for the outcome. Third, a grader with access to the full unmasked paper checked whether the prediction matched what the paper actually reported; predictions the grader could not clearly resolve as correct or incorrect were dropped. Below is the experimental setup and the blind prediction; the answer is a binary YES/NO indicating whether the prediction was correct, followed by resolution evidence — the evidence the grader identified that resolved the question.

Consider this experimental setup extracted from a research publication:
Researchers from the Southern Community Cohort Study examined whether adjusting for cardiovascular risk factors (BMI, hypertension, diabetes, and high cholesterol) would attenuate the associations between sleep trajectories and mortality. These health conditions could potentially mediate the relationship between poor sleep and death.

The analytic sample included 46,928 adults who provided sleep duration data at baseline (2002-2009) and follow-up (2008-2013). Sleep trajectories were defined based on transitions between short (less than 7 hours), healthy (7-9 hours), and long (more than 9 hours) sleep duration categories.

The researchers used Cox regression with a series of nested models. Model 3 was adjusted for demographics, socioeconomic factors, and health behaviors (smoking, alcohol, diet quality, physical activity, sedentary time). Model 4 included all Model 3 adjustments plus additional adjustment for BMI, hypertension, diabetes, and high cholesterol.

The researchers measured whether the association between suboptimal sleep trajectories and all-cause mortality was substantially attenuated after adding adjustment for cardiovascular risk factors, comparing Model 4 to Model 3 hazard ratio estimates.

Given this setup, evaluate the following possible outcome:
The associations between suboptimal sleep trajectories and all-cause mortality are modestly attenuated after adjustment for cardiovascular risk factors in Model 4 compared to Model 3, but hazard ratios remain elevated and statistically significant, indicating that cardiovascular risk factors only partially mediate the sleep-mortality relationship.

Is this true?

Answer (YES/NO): YES